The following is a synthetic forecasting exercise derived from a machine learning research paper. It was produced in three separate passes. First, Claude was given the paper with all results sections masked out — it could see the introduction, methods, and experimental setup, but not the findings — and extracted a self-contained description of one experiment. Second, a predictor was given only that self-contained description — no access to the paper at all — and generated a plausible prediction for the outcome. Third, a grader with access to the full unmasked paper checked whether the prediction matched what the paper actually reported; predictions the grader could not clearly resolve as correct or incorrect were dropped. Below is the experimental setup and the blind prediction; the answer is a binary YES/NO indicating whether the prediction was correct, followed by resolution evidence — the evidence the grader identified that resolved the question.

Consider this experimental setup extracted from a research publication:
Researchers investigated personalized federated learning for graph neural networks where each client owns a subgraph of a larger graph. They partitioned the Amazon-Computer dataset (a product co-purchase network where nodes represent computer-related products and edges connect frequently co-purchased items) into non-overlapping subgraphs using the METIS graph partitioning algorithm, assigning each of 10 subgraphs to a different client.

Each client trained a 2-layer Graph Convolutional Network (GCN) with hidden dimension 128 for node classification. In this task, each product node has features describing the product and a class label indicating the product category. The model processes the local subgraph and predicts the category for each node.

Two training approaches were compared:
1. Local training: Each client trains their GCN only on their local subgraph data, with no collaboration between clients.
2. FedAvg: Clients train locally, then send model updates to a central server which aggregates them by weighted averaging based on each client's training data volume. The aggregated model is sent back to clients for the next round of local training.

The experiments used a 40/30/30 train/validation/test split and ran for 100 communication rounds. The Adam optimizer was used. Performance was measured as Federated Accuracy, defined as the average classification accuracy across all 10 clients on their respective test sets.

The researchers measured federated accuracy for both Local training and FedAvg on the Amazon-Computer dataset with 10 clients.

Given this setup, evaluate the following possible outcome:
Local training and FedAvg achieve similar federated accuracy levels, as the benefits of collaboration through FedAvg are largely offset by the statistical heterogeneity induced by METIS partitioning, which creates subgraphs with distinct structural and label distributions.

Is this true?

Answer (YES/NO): NO